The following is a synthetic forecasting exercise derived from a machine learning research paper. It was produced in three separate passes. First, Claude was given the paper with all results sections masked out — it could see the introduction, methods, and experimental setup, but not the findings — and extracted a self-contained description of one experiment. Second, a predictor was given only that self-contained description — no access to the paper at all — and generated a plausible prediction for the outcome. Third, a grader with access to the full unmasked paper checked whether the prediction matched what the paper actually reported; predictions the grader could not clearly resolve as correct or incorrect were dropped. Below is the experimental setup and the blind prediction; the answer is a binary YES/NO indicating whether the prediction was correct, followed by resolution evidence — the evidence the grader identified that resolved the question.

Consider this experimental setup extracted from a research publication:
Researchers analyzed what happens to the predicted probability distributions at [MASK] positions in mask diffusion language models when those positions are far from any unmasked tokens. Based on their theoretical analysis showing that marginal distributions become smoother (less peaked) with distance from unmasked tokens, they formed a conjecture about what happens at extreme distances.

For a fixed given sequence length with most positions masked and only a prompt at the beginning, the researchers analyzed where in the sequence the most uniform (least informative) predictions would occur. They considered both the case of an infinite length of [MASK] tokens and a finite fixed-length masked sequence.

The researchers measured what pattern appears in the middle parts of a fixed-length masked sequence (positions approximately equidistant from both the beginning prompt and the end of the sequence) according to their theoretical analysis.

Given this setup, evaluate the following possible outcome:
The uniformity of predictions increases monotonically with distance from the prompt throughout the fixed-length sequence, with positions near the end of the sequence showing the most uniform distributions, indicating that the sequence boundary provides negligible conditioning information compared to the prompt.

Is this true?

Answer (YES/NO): NO